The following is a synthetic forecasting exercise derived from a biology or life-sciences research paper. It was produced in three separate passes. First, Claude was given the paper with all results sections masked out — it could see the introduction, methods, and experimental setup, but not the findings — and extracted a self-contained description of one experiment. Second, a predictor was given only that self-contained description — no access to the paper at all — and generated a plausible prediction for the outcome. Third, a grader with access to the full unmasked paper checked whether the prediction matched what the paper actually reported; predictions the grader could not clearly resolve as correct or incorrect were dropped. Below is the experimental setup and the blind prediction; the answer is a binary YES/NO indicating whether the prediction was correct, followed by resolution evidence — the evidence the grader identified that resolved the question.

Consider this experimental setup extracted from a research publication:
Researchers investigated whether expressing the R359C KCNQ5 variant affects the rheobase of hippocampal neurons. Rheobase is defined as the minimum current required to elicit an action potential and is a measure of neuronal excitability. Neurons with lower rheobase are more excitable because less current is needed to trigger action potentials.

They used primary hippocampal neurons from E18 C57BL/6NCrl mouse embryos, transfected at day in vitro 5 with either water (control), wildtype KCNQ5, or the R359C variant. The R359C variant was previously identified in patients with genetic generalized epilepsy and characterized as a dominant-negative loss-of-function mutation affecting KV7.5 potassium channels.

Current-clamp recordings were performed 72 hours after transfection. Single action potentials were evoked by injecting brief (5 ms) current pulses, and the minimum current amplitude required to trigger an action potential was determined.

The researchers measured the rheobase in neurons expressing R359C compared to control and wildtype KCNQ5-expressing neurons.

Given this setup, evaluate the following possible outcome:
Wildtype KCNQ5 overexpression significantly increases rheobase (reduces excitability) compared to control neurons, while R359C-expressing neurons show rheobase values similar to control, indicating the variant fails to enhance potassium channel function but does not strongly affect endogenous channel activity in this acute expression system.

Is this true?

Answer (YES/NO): NO